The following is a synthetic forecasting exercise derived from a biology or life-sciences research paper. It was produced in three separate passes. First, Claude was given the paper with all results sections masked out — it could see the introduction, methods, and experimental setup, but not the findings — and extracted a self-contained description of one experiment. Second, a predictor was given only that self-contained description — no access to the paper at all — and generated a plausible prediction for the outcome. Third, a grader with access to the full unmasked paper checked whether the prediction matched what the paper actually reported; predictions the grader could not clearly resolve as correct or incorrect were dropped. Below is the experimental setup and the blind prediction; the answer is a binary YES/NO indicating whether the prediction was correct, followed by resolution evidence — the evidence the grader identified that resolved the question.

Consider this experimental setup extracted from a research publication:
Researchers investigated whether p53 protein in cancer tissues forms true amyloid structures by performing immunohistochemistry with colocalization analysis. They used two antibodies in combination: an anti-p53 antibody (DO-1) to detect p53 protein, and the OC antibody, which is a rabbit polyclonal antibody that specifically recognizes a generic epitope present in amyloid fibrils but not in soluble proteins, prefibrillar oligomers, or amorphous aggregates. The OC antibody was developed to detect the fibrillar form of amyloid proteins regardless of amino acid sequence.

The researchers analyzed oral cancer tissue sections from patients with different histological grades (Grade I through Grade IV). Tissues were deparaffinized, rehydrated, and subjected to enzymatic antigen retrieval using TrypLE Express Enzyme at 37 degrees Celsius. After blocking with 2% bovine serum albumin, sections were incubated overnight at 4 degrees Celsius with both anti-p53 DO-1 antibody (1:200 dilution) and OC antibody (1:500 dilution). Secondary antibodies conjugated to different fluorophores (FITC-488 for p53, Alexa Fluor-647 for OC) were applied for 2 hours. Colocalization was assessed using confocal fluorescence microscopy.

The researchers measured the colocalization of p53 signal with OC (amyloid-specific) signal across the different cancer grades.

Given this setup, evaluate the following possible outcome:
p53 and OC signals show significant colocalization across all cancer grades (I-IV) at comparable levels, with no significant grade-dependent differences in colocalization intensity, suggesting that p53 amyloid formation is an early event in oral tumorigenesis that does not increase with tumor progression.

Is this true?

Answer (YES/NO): NO